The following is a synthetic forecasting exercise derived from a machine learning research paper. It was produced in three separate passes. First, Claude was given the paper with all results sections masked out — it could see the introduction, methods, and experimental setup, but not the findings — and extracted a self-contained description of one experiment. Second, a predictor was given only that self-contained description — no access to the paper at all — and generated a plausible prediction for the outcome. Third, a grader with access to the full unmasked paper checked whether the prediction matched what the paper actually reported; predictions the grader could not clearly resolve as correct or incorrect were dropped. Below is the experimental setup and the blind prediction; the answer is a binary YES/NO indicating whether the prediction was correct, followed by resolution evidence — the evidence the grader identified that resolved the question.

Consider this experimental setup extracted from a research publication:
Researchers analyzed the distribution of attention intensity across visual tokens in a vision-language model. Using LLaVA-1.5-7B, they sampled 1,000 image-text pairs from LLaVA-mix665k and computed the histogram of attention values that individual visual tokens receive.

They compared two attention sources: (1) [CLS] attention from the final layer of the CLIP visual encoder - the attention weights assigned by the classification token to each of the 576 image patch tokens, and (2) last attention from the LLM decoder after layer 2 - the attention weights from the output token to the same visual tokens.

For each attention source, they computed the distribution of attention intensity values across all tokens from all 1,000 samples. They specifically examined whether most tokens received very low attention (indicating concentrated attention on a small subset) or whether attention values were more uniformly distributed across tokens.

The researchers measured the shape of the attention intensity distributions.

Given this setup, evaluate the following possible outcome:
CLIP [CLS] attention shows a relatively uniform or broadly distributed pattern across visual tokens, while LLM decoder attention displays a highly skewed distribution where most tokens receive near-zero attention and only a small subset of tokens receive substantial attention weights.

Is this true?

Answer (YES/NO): NO